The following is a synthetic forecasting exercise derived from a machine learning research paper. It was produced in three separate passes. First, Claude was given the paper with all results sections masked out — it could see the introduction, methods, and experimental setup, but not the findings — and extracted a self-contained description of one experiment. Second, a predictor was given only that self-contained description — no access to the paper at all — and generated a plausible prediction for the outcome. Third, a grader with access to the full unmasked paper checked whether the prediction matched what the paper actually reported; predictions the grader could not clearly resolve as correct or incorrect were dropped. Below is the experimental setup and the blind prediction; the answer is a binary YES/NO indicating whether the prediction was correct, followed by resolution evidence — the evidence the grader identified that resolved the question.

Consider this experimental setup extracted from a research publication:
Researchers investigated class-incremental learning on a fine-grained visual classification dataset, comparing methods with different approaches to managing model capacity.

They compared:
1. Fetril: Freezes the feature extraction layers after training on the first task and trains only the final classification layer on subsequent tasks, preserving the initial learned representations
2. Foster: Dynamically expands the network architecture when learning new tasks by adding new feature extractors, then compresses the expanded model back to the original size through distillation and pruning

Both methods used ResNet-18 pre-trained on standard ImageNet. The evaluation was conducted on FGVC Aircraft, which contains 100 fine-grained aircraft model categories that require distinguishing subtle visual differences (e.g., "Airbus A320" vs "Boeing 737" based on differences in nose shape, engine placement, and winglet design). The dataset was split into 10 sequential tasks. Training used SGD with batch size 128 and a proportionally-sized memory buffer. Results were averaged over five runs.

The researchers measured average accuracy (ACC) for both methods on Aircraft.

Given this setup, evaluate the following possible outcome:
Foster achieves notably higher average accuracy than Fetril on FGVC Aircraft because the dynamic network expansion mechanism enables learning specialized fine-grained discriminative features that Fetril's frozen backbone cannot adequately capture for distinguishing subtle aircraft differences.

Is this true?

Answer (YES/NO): YES